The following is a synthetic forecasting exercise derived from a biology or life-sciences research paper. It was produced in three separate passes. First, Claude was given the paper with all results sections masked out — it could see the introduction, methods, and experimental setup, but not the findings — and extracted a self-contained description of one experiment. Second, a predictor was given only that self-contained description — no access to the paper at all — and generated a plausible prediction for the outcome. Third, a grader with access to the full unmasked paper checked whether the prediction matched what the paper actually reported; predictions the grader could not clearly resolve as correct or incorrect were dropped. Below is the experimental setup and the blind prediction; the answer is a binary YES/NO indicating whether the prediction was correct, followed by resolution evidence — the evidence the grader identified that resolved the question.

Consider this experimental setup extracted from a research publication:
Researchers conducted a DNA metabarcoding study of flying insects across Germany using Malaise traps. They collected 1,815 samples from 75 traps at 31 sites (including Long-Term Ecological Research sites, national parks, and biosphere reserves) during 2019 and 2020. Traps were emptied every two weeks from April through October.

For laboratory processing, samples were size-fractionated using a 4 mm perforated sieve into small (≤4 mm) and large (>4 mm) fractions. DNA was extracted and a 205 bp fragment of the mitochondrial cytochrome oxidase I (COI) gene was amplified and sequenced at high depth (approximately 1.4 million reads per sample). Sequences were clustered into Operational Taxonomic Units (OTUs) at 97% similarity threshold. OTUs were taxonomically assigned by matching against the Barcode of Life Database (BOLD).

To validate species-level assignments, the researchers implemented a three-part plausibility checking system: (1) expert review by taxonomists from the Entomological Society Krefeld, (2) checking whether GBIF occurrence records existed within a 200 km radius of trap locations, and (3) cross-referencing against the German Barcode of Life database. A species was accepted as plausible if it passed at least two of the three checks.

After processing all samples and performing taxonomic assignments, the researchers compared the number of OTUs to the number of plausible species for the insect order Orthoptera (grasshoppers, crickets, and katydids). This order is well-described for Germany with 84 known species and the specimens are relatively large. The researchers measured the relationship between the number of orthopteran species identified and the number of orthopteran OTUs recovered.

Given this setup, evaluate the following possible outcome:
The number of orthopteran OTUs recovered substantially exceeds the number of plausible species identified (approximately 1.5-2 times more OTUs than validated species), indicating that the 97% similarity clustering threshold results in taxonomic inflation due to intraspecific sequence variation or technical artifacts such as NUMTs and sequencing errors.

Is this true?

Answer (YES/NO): NO